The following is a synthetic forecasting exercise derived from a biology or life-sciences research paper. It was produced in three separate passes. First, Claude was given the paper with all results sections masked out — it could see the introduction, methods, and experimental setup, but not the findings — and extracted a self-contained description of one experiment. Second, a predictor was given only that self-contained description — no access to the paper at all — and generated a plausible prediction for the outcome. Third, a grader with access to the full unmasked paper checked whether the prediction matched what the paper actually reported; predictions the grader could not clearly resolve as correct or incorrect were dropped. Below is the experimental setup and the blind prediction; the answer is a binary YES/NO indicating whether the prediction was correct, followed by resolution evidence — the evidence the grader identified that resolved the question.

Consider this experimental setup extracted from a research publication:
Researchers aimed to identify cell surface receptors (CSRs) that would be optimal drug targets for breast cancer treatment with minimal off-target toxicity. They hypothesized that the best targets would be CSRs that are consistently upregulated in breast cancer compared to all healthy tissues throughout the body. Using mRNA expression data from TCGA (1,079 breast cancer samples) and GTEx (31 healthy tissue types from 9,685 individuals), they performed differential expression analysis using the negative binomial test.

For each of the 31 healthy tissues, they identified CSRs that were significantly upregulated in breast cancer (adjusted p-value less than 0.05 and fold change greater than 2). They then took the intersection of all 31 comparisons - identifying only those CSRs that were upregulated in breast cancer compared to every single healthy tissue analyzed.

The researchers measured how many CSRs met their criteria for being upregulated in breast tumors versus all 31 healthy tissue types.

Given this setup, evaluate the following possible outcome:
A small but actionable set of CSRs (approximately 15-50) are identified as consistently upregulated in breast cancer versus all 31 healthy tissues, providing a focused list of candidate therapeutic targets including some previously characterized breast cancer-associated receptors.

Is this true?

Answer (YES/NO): YES